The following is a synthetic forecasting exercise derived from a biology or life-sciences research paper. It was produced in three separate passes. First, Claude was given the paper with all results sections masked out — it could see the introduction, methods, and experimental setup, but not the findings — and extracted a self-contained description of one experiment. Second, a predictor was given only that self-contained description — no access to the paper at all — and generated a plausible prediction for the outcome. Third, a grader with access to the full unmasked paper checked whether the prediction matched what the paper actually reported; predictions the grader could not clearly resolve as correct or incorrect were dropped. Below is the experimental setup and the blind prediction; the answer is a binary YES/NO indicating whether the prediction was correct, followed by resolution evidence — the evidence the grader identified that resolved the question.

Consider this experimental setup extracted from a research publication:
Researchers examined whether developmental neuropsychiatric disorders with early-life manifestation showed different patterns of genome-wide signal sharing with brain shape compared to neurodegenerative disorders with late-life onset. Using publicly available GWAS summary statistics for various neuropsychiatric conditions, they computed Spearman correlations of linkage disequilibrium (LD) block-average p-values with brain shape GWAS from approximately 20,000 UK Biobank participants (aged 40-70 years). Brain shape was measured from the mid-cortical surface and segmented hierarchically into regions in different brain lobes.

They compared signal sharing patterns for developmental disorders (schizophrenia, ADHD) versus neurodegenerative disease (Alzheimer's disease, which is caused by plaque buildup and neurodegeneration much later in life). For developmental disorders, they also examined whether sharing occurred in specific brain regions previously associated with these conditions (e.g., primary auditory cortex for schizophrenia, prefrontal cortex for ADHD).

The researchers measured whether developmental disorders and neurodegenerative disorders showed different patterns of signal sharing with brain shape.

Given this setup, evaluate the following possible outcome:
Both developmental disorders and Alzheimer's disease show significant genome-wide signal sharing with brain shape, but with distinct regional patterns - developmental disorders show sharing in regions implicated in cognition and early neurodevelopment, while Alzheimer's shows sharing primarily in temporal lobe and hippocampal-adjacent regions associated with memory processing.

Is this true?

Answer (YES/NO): NO